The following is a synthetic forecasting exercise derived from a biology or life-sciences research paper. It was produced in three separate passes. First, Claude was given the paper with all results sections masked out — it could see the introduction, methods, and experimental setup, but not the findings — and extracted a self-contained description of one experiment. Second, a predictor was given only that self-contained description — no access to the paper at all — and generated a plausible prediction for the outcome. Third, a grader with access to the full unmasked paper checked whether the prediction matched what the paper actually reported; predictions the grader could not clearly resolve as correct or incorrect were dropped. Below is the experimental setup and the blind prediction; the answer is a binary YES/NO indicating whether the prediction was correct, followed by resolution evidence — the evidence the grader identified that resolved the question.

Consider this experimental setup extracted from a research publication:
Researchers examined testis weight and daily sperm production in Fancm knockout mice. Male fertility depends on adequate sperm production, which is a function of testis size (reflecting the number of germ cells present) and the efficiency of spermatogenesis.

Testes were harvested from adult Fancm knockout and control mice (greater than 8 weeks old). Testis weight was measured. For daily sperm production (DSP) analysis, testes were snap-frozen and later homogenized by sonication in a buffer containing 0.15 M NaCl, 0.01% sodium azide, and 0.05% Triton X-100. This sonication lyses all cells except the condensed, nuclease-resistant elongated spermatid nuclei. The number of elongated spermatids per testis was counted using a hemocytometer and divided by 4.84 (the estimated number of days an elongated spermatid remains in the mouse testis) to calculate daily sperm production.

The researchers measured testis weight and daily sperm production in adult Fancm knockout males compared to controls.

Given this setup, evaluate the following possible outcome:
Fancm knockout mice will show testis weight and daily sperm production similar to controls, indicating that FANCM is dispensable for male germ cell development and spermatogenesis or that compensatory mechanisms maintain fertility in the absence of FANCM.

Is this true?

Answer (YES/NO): NO